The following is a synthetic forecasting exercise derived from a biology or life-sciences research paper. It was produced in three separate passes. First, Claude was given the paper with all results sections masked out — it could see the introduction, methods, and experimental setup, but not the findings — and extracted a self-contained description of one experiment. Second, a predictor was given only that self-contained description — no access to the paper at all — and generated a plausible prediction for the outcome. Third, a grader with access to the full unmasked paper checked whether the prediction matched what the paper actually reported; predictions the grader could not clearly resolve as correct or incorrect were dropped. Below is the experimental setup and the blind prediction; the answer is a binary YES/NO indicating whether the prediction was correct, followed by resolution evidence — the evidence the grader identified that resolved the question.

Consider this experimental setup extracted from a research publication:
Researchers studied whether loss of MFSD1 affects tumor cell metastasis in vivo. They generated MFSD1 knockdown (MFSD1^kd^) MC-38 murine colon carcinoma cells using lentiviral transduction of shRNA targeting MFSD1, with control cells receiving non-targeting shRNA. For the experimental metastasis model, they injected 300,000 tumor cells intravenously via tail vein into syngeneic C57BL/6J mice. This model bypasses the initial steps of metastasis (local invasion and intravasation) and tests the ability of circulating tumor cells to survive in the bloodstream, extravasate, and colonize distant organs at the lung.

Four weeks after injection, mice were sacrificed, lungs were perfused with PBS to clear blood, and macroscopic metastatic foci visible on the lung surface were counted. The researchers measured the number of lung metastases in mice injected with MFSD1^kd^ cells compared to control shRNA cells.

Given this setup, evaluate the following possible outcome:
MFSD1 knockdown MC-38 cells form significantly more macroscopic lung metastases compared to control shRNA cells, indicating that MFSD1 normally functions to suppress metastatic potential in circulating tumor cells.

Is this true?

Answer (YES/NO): YES